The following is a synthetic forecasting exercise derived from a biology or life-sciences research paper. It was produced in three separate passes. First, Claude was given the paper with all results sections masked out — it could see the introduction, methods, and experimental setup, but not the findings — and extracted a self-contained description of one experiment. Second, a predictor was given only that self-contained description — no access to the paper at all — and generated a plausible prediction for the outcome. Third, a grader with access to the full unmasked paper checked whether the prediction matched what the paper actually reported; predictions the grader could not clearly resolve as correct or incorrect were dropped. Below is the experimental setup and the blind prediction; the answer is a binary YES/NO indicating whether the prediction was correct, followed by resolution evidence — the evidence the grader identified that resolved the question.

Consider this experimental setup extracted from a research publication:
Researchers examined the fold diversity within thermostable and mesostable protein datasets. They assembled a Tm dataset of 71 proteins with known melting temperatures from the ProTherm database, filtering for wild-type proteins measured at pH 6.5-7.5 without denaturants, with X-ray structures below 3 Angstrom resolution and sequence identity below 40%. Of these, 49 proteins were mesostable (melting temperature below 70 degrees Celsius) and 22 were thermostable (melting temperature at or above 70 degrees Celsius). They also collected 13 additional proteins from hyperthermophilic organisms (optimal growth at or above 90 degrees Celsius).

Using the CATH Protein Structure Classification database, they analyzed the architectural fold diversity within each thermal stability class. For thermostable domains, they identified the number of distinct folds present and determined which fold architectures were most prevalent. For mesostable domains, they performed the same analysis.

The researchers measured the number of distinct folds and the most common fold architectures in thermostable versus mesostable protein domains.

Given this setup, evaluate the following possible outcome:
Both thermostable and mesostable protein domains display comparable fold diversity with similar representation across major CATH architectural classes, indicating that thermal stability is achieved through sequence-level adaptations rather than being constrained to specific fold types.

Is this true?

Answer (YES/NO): NO